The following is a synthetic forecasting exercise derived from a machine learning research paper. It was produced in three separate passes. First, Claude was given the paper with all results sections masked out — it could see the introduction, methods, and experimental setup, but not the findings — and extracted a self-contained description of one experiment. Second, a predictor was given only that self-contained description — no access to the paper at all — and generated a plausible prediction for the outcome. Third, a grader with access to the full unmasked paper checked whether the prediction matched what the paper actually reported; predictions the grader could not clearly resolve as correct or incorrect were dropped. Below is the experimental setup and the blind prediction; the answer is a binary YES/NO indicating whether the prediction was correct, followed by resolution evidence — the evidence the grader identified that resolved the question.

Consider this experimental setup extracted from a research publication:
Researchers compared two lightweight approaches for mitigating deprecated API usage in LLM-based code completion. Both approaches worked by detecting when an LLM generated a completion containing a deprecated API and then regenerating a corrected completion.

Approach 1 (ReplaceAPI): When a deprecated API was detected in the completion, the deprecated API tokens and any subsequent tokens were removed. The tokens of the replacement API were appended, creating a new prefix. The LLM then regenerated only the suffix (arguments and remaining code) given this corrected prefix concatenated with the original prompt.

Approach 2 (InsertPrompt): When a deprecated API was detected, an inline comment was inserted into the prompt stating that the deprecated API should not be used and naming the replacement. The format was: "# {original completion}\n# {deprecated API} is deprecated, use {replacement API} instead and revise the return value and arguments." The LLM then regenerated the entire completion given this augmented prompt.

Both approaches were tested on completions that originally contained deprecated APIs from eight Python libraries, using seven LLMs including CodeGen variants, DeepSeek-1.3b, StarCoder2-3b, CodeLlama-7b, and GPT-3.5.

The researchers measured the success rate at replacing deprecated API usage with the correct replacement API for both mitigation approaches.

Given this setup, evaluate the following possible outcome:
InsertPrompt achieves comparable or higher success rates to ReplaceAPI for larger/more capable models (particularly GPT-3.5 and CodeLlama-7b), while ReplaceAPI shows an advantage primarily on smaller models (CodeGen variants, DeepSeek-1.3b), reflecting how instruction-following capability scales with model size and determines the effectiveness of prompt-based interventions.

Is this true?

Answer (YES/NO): NO